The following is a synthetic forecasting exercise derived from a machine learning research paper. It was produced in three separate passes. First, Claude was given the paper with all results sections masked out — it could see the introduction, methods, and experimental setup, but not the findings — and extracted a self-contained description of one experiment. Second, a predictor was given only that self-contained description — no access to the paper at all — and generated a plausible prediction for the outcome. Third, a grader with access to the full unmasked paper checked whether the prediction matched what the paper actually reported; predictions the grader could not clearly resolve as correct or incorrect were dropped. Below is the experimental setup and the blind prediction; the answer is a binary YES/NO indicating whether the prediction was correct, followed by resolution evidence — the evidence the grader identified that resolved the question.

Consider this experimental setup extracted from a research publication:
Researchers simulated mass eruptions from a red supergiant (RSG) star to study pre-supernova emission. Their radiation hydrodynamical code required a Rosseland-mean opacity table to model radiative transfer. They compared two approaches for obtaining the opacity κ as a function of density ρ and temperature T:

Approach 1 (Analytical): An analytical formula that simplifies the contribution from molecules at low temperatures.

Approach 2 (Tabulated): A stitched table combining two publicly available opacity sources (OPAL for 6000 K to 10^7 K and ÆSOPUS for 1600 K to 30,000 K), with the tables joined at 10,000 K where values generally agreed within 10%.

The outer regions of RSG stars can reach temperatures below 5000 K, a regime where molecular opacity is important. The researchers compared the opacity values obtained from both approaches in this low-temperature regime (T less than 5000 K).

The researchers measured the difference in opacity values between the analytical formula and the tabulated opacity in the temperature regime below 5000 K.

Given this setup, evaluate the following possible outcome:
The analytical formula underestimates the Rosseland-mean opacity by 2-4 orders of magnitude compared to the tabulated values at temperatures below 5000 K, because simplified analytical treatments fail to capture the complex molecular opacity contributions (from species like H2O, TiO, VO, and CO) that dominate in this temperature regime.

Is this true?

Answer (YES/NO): NO